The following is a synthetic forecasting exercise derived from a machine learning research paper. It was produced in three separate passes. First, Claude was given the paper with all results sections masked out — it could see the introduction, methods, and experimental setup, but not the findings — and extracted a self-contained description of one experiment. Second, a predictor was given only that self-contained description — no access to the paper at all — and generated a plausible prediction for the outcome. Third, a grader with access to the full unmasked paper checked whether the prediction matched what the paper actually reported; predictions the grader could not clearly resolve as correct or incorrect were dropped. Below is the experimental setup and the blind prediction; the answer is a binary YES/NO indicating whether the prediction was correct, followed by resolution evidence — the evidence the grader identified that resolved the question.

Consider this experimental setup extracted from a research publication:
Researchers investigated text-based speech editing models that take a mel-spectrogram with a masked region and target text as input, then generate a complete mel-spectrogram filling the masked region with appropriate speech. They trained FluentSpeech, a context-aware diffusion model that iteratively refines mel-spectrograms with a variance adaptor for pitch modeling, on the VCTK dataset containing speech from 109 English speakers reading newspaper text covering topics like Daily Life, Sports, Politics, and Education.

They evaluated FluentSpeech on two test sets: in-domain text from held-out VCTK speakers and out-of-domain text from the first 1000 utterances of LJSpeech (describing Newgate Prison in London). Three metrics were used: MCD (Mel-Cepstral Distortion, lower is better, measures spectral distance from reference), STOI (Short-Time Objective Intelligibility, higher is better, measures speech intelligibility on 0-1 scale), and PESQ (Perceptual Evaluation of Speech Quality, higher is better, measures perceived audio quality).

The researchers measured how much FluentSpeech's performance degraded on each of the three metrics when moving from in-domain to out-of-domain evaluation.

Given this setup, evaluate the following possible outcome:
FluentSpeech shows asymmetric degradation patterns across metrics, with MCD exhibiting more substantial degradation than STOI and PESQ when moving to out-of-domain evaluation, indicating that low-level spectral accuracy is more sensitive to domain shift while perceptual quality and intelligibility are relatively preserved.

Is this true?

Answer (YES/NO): NO